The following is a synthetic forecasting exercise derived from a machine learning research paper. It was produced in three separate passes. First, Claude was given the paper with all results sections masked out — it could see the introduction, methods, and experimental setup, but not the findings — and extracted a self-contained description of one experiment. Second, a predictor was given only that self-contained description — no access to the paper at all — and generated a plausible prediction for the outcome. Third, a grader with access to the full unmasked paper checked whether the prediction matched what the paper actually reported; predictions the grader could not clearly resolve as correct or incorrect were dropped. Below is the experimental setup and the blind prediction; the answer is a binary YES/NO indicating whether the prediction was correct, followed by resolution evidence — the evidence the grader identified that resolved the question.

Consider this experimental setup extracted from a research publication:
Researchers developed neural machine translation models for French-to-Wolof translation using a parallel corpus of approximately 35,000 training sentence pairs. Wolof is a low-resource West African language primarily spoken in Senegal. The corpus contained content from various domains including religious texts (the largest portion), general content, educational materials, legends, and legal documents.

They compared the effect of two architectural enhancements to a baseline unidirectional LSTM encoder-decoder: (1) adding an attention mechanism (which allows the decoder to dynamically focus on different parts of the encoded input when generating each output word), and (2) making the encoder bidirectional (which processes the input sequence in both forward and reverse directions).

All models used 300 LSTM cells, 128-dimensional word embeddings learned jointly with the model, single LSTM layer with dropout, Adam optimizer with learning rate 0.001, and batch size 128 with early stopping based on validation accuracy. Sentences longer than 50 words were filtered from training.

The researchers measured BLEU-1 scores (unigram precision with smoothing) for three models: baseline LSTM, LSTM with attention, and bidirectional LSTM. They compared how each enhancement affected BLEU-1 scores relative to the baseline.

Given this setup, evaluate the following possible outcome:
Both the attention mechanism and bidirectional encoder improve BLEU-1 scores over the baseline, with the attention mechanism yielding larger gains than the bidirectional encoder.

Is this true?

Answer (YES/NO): NO